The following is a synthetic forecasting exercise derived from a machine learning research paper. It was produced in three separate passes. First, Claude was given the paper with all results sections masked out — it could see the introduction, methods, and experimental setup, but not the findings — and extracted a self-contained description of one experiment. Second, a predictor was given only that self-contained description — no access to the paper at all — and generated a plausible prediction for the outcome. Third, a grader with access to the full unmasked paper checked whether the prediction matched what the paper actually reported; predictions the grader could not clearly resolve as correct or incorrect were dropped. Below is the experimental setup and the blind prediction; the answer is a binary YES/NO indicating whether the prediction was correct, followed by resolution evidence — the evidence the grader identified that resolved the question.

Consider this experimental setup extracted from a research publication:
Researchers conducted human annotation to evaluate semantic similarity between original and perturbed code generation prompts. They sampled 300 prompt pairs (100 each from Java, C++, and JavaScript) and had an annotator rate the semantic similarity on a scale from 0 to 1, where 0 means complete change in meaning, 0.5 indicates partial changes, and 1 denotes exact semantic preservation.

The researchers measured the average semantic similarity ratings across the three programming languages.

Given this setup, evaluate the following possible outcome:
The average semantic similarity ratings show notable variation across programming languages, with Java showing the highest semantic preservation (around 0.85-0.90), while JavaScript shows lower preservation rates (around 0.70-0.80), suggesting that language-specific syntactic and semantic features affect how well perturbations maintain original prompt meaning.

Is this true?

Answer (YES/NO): NO